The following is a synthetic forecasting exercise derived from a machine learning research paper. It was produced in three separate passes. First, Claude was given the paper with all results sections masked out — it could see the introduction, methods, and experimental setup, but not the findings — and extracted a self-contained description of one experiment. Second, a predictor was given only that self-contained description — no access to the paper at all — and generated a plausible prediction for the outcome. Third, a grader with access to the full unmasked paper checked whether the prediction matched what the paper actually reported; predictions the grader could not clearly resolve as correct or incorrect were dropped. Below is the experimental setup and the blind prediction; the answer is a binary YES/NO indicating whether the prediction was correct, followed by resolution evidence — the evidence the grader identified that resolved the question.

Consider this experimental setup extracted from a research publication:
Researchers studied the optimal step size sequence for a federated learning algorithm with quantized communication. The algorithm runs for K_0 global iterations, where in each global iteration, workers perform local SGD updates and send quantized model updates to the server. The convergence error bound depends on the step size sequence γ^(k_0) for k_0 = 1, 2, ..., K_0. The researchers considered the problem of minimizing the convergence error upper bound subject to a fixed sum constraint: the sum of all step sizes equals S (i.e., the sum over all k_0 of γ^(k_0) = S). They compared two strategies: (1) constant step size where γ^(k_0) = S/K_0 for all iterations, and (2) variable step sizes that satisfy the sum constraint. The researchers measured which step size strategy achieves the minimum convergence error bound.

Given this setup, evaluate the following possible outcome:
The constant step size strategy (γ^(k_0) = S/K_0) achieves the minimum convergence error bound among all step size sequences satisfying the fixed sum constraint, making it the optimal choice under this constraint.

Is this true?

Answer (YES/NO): YES